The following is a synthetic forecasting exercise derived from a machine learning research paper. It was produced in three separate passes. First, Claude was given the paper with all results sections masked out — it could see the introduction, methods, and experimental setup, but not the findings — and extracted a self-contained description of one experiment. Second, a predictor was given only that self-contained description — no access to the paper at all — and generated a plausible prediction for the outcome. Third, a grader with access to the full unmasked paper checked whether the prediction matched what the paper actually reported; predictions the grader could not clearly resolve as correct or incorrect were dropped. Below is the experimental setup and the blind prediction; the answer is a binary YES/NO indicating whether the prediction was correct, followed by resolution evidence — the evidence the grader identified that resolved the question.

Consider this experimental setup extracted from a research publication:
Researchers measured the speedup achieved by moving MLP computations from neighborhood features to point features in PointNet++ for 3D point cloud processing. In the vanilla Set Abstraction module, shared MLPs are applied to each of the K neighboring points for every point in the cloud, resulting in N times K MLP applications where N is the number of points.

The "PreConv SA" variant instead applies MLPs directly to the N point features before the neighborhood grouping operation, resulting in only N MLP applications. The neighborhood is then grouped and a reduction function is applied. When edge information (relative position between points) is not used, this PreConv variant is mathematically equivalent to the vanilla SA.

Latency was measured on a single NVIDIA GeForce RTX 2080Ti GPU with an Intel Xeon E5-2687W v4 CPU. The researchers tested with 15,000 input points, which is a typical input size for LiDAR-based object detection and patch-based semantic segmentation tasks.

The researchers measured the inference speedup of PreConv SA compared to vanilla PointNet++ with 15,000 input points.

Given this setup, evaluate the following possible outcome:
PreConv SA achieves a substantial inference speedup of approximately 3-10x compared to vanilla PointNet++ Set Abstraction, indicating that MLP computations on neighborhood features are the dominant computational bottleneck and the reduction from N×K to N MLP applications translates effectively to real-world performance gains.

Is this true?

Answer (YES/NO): NO